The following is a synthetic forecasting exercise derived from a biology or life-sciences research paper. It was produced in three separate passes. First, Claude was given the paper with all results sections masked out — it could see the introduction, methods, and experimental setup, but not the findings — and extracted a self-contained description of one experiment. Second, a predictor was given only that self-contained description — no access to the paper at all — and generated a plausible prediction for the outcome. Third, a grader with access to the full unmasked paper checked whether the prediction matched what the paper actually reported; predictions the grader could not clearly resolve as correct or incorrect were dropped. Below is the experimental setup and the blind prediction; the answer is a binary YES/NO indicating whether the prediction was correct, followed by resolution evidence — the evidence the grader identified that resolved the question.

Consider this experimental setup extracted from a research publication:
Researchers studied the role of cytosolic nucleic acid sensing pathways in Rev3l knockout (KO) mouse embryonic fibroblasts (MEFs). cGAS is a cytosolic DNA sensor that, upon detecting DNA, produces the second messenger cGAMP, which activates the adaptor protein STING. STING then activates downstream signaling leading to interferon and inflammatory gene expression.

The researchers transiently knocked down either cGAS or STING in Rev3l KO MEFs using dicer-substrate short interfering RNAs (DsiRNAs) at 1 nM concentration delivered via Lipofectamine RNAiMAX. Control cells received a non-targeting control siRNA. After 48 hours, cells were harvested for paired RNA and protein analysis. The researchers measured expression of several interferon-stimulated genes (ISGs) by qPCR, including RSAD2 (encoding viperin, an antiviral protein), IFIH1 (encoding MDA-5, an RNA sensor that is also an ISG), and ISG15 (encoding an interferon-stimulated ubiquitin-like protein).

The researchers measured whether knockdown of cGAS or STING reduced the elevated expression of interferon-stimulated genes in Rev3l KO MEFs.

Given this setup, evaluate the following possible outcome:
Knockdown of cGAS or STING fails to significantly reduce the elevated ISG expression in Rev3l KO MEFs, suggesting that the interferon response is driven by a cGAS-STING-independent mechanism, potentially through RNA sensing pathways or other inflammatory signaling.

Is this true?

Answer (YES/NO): NO